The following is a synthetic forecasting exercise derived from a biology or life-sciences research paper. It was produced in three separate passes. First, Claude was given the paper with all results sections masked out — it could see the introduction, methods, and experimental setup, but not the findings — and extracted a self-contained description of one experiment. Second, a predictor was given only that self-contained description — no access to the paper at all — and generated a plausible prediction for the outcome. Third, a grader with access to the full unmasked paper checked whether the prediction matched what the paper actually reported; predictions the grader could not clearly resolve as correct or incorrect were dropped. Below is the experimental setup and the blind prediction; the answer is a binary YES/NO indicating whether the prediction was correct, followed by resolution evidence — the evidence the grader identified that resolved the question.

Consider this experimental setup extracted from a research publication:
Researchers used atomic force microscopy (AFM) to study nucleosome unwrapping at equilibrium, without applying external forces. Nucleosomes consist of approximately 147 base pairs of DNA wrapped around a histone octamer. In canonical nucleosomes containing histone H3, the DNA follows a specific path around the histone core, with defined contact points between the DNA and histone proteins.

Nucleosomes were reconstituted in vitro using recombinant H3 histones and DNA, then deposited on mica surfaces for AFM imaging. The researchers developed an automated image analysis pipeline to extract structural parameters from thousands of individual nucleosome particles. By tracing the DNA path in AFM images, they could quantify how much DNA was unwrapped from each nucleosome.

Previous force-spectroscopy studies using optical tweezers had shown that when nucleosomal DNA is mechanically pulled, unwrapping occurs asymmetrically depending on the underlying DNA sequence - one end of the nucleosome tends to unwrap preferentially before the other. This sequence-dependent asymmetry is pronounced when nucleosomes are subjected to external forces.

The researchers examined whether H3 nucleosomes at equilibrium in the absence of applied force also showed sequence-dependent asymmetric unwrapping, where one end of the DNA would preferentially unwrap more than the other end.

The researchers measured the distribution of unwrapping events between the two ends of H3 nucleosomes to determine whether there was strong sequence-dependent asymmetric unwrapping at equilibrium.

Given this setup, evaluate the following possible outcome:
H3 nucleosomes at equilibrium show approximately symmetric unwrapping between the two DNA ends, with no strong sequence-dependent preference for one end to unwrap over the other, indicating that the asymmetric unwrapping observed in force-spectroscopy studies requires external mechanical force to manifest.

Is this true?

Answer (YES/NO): YES